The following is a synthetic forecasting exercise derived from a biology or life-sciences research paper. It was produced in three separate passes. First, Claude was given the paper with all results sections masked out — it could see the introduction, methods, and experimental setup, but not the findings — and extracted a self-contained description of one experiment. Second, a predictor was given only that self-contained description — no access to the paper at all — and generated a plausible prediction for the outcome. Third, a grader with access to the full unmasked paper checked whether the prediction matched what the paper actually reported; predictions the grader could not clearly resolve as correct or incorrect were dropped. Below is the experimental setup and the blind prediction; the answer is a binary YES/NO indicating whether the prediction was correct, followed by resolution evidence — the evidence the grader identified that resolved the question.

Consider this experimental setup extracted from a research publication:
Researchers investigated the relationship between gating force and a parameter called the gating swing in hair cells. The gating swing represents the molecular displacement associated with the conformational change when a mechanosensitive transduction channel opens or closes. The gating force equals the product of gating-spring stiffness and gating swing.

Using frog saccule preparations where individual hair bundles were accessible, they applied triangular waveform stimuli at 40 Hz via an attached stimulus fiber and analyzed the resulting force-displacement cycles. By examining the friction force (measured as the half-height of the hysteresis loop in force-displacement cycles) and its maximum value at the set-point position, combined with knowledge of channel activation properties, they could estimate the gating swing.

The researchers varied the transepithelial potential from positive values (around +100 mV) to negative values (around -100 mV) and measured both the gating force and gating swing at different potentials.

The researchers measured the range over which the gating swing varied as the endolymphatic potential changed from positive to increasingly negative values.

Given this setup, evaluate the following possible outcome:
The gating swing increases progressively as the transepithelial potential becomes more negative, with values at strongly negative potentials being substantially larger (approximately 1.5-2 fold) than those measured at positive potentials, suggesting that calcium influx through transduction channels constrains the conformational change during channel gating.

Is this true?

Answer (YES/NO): NO